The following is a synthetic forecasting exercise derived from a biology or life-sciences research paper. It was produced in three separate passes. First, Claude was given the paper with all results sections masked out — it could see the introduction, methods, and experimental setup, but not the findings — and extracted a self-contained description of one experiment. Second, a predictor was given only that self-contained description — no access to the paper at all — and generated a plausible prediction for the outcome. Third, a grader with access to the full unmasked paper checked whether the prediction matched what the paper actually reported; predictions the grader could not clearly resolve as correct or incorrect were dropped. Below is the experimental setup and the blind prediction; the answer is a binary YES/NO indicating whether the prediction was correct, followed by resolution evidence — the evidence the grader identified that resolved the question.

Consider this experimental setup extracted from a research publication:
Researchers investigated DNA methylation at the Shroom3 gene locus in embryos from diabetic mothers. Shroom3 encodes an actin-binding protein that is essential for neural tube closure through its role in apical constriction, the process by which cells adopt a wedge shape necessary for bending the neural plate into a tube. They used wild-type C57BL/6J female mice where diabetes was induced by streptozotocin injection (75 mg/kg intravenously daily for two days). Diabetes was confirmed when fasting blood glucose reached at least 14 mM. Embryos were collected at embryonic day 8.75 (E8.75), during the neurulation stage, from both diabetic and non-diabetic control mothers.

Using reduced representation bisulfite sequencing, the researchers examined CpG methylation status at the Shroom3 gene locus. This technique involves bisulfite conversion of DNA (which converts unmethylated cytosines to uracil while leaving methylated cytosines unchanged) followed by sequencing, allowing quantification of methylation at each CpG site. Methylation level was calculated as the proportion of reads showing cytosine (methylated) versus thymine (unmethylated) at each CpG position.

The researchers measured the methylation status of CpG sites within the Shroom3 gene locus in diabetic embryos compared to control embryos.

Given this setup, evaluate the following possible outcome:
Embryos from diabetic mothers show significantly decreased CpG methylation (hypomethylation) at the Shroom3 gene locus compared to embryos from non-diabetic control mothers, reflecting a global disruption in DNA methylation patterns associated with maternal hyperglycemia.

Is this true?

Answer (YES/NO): YES